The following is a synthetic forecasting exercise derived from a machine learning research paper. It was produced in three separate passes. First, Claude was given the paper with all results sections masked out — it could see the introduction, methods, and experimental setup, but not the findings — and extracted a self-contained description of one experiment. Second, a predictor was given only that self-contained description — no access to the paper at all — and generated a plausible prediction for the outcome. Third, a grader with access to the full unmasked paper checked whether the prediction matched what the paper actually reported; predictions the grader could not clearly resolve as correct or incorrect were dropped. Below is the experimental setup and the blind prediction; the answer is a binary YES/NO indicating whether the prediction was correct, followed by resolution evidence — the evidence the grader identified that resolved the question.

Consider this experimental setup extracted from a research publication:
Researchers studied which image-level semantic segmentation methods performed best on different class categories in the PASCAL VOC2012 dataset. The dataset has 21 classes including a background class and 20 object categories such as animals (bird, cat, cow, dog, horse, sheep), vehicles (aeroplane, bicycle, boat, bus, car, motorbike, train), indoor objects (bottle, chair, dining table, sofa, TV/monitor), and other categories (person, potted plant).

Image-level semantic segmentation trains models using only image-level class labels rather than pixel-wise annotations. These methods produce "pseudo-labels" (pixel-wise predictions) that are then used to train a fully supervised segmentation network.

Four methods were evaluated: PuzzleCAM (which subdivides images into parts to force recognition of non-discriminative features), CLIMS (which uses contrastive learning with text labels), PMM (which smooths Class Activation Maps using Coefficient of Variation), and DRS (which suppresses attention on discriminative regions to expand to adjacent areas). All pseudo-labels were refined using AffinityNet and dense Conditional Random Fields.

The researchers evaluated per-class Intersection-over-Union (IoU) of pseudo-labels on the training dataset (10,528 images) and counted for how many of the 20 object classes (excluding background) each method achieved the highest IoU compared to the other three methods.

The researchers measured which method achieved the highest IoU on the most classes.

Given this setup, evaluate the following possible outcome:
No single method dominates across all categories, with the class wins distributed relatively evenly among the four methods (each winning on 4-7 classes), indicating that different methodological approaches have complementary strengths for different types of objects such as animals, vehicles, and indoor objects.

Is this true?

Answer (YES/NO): NO